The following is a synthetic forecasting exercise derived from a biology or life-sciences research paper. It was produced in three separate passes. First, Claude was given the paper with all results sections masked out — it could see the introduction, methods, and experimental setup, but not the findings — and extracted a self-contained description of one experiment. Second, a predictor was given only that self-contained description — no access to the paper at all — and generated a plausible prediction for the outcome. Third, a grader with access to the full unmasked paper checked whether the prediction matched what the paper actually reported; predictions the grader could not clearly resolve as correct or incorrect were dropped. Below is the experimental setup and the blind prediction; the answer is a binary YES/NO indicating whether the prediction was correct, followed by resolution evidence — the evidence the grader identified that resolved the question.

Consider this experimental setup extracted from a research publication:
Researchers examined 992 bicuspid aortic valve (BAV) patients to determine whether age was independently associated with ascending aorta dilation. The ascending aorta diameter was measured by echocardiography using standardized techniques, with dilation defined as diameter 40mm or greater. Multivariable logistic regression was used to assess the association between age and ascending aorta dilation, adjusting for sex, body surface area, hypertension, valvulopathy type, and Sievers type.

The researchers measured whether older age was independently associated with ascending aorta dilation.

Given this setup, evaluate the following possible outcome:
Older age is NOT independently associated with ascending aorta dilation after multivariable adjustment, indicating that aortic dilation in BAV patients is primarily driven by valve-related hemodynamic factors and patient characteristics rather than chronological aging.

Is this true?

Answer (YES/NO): NO